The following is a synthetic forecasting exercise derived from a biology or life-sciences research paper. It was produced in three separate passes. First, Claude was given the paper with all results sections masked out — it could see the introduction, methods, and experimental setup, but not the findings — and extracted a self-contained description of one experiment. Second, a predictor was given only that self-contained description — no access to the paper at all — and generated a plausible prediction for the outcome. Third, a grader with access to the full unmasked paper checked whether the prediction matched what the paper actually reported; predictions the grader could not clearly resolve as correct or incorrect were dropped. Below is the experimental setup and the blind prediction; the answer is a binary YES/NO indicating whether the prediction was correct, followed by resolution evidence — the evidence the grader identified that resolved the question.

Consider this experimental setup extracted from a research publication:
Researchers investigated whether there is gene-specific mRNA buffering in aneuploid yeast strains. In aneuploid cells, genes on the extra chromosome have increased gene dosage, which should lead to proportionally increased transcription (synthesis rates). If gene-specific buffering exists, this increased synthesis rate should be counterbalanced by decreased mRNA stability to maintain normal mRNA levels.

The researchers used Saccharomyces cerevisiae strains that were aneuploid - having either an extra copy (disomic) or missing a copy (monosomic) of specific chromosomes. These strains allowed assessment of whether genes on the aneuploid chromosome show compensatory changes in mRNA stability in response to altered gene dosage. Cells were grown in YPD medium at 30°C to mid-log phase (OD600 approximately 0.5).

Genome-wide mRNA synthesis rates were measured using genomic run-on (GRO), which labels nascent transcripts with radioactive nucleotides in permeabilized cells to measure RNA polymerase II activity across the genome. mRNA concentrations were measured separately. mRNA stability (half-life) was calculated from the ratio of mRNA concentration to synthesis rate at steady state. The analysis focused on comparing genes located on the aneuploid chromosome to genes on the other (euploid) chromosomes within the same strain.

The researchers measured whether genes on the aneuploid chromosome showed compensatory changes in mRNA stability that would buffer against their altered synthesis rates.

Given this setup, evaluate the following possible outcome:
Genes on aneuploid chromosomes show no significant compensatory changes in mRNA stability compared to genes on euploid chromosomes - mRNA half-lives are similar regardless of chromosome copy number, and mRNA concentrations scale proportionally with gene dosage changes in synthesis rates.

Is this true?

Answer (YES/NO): YES